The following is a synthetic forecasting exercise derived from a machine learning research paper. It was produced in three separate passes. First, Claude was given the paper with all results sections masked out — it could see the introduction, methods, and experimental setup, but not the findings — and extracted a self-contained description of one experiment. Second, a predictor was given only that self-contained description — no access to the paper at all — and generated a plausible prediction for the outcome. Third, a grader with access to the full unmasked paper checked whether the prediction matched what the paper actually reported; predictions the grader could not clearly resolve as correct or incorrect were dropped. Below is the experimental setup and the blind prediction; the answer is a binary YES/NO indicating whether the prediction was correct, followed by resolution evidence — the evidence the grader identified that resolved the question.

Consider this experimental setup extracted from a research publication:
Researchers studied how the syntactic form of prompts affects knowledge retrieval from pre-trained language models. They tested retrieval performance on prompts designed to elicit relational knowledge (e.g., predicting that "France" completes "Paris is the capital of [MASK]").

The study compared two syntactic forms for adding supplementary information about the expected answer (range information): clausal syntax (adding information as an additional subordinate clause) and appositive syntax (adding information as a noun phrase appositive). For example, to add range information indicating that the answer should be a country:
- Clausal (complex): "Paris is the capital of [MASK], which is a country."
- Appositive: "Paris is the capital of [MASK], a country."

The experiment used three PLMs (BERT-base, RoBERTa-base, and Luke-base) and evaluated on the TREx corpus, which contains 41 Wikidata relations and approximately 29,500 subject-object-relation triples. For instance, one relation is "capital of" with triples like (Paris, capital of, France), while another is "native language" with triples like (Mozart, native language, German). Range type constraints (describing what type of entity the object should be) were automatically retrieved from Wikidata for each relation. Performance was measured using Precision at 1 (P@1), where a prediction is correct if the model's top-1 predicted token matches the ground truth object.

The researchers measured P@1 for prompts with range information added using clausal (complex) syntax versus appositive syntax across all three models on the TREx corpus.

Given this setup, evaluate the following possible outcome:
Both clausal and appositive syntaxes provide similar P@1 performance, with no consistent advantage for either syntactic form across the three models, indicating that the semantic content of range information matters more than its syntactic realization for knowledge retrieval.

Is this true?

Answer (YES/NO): NO